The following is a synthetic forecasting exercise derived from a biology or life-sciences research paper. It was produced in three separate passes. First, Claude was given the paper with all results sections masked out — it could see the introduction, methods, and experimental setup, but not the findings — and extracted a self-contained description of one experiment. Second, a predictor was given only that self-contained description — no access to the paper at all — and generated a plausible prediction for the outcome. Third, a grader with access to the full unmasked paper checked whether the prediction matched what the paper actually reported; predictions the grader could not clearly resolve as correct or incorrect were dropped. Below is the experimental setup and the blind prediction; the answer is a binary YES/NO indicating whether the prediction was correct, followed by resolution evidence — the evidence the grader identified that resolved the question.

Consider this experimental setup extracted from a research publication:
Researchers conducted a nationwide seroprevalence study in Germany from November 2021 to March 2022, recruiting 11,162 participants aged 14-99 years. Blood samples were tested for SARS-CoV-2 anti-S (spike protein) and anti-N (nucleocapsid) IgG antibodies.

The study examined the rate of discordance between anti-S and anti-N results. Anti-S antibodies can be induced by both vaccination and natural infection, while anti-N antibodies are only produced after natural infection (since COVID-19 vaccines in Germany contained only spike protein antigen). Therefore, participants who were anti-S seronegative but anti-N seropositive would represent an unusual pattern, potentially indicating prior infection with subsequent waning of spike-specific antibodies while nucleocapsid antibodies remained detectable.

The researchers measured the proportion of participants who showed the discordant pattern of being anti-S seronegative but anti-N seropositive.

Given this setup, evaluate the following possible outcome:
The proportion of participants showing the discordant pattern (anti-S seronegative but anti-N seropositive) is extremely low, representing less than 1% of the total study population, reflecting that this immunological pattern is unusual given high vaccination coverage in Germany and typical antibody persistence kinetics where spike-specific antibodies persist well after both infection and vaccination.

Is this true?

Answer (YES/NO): YES